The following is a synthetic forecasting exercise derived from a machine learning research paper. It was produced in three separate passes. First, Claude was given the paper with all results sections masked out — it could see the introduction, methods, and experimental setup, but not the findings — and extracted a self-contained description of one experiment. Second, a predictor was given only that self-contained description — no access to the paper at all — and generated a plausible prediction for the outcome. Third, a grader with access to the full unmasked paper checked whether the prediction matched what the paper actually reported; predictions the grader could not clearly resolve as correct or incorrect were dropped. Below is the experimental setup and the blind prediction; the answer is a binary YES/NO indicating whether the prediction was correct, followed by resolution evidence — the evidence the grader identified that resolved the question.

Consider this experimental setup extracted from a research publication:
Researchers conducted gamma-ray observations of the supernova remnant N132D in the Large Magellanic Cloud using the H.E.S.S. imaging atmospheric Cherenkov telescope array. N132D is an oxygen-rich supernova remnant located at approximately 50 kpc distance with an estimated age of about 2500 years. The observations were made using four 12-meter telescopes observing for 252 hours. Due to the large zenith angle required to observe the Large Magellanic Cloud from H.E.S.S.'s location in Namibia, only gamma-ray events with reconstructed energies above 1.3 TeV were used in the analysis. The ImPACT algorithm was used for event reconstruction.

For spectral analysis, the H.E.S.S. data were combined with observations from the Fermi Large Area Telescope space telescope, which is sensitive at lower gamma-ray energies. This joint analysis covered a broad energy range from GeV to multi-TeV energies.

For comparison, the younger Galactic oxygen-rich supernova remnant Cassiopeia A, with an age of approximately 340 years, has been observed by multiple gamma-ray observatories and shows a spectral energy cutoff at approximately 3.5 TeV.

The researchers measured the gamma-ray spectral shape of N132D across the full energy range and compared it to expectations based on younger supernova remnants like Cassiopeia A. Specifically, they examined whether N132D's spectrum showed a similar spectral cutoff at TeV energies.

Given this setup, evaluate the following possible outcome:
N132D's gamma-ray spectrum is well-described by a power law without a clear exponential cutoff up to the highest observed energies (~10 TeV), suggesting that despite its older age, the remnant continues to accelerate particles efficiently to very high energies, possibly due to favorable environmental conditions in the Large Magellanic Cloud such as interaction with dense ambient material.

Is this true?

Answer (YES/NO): YES